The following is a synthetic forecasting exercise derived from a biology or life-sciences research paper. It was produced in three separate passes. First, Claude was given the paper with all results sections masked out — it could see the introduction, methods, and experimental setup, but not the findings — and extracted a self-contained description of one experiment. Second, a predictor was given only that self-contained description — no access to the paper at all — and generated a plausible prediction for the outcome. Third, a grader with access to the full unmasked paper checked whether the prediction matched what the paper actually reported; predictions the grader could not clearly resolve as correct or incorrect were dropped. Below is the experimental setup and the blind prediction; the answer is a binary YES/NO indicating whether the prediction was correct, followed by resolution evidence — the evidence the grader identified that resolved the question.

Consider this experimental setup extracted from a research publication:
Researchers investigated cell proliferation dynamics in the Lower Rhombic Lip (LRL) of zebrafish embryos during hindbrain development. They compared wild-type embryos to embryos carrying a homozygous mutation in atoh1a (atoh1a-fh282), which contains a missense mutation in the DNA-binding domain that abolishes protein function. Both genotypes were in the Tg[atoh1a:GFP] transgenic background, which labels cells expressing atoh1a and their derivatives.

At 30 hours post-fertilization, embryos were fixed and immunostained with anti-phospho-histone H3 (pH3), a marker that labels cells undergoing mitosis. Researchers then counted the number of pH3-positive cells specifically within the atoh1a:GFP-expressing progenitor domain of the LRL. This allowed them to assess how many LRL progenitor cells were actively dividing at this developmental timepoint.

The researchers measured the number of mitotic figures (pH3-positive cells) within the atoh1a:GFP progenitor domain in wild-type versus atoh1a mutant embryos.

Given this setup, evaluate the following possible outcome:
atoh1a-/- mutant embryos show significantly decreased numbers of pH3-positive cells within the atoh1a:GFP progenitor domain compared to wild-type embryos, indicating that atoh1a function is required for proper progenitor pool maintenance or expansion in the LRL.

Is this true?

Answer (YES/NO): NO